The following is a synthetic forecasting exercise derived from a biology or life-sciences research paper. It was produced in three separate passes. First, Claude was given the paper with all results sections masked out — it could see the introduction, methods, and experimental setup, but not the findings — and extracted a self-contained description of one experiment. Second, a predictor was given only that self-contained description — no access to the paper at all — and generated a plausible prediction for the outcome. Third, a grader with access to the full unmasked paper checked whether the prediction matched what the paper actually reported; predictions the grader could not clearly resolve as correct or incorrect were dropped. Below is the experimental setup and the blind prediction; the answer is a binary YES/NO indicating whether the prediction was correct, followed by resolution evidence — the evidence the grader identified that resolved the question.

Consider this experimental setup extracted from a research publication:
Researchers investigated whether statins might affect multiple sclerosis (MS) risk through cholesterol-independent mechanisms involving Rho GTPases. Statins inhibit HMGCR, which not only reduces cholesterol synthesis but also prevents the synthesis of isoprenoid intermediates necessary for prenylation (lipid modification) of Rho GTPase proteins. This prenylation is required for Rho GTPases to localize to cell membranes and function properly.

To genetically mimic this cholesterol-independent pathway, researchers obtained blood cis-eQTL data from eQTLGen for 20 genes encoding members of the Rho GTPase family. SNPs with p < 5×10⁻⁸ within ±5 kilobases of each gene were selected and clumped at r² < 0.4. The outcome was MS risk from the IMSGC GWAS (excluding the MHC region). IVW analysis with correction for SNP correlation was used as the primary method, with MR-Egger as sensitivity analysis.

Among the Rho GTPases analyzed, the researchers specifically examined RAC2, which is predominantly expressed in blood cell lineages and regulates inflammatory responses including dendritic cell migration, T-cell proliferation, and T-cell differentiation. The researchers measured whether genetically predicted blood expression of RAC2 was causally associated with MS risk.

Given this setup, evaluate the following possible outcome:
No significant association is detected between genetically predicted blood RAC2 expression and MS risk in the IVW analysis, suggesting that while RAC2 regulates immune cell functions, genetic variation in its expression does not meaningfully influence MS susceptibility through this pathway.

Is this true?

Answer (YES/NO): NO